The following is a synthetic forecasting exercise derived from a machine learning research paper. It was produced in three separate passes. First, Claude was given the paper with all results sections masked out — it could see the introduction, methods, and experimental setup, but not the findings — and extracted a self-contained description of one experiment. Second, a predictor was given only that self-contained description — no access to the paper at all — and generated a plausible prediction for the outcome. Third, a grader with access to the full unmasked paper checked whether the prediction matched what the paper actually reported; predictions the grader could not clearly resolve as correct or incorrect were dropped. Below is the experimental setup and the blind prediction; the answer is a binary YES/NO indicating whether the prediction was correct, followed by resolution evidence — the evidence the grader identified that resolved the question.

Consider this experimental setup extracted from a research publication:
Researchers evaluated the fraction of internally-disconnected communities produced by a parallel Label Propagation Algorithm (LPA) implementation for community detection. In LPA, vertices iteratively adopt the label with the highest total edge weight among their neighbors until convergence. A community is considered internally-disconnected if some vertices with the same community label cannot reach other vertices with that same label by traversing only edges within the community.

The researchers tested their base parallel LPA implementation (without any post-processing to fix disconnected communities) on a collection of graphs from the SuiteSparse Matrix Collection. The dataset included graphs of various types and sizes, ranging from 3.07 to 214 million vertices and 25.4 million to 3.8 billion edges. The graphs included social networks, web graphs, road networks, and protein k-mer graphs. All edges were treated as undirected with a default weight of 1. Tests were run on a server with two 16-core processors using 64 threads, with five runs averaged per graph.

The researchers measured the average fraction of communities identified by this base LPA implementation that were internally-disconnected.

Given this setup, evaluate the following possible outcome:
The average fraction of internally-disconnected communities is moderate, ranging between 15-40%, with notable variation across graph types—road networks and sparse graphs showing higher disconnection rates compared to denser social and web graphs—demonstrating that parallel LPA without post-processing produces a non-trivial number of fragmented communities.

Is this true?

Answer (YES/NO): NO